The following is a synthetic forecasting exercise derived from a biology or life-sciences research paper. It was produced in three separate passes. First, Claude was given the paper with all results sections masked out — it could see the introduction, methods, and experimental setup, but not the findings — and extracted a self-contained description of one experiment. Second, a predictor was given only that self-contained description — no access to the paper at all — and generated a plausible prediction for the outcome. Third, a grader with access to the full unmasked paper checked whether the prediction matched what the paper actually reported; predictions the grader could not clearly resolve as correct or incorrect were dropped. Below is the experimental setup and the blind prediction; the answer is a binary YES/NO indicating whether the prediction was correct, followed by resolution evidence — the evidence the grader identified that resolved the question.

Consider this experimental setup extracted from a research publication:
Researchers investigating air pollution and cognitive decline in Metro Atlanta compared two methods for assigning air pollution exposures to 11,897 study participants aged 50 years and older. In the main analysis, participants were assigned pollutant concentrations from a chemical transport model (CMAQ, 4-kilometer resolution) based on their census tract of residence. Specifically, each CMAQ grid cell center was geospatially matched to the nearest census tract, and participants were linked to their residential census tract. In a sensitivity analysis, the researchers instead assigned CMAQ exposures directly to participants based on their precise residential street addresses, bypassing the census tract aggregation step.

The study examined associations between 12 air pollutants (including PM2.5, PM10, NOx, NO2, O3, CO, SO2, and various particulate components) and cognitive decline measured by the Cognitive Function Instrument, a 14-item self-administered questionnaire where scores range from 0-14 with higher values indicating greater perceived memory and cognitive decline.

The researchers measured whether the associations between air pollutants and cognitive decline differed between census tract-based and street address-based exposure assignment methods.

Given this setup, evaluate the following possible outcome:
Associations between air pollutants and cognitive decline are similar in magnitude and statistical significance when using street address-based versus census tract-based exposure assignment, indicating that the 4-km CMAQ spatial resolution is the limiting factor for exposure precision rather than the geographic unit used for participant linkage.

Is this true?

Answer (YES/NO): YES